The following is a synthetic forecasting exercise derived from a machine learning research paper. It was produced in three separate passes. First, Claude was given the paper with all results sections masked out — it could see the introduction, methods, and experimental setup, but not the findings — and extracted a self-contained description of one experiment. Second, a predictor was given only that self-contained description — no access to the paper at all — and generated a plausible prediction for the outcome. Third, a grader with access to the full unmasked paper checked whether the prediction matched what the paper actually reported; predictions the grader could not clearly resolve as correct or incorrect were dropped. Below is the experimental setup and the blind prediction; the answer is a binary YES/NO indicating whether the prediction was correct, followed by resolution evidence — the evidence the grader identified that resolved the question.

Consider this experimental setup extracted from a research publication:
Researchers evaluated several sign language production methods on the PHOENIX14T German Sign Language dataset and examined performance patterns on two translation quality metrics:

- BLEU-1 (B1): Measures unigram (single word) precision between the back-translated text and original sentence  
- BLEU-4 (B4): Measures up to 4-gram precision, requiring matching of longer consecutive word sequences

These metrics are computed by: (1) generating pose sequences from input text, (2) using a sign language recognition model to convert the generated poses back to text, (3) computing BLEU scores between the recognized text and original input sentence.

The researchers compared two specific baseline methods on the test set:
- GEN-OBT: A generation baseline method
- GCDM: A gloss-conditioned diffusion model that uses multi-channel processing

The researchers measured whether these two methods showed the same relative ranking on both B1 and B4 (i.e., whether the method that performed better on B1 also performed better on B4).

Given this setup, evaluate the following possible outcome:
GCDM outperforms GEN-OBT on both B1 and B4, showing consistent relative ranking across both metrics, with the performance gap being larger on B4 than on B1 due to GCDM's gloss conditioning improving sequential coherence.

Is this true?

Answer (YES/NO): NO